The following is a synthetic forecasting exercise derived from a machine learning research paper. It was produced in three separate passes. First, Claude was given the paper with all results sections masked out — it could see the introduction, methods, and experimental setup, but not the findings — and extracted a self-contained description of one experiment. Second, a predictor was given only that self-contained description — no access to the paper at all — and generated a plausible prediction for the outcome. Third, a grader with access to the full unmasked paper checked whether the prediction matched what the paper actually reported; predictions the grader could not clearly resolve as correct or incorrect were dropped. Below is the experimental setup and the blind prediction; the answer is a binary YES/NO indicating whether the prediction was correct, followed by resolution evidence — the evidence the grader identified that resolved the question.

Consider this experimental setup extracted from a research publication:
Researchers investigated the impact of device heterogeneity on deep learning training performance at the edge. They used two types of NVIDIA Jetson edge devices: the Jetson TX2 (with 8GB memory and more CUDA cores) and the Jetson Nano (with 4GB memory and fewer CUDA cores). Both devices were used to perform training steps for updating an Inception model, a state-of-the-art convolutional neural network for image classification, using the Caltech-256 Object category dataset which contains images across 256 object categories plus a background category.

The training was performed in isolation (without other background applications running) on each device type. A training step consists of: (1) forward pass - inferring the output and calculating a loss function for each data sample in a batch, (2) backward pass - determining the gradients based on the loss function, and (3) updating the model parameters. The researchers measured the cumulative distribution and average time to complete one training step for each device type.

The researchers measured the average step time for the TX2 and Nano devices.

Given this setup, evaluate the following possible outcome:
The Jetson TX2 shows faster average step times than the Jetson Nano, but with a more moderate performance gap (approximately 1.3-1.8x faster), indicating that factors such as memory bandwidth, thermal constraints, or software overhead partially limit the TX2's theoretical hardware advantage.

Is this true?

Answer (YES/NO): YES